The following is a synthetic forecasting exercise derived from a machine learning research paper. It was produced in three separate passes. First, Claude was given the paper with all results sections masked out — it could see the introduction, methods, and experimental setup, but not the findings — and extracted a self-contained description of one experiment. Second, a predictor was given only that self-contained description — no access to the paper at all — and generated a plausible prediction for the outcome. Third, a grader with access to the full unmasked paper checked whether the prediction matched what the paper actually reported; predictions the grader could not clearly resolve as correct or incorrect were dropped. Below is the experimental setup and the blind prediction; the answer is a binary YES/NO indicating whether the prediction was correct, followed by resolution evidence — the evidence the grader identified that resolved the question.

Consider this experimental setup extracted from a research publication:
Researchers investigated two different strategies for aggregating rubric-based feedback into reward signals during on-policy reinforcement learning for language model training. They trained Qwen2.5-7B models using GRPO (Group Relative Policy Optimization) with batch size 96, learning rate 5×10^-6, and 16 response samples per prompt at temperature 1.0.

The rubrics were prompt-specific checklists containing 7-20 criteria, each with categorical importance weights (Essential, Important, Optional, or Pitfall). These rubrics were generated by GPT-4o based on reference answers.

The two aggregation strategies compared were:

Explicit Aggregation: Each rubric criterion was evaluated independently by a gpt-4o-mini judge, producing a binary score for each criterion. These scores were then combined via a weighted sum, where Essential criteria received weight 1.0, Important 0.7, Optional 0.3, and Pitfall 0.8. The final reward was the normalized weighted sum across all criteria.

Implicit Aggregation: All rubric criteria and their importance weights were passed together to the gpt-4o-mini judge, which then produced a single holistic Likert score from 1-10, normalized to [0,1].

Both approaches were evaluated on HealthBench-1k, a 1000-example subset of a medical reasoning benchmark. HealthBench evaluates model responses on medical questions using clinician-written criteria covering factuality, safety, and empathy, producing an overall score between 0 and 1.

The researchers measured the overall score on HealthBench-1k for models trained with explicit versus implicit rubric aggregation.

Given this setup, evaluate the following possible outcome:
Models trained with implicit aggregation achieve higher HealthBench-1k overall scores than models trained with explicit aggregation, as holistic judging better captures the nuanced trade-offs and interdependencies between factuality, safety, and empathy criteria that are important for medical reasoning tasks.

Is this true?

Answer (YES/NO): YES